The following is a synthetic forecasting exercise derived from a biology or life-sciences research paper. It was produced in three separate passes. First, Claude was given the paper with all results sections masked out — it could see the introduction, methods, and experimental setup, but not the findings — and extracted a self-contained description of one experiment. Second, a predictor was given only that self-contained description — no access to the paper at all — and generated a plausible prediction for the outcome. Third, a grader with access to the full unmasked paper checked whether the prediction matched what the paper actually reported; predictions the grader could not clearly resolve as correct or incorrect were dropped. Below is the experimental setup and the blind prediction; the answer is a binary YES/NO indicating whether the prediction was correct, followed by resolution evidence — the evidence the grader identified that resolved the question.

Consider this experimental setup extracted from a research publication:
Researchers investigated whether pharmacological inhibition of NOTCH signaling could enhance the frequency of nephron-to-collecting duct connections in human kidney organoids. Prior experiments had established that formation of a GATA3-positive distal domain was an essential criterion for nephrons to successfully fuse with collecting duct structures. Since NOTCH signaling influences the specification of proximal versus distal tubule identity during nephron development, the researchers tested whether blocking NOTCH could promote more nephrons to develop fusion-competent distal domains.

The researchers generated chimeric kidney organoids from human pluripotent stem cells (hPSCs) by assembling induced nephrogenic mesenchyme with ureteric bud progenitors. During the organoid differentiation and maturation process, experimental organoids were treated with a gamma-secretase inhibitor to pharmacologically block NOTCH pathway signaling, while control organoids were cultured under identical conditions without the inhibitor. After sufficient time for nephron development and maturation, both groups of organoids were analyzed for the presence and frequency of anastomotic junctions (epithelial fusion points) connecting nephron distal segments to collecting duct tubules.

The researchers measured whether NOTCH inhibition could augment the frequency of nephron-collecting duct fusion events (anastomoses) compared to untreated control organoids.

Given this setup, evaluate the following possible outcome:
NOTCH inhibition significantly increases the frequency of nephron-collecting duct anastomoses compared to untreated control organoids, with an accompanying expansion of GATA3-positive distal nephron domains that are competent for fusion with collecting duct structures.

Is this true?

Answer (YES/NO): YES